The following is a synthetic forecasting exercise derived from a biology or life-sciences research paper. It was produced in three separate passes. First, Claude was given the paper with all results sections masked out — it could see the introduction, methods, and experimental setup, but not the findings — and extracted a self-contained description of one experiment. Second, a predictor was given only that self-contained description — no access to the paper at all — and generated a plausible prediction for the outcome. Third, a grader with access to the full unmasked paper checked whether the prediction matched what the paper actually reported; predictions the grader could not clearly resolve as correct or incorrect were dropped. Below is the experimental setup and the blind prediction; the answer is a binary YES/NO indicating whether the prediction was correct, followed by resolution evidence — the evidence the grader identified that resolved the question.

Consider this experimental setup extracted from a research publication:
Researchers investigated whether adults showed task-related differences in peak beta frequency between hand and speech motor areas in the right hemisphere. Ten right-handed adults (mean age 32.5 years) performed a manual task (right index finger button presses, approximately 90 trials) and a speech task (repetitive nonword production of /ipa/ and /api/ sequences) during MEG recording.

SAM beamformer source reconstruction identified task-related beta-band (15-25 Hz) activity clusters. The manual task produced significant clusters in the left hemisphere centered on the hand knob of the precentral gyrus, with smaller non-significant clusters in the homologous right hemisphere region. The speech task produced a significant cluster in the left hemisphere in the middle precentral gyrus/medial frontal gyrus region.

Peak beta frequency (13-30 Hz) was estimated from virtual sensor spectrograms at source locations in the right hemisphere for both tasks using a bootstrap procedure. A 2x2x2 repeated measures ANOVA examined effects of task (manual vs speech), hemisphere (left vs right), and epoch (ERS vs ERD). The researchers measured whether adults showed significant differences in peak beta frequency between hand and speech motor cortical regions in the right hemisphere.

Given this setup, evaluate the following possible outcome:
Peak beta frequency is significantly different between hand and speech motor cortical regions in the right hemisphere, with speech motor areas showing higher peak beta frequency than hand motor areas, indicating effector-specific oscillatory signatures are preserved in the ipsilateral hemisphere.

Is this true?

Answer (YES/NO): NO